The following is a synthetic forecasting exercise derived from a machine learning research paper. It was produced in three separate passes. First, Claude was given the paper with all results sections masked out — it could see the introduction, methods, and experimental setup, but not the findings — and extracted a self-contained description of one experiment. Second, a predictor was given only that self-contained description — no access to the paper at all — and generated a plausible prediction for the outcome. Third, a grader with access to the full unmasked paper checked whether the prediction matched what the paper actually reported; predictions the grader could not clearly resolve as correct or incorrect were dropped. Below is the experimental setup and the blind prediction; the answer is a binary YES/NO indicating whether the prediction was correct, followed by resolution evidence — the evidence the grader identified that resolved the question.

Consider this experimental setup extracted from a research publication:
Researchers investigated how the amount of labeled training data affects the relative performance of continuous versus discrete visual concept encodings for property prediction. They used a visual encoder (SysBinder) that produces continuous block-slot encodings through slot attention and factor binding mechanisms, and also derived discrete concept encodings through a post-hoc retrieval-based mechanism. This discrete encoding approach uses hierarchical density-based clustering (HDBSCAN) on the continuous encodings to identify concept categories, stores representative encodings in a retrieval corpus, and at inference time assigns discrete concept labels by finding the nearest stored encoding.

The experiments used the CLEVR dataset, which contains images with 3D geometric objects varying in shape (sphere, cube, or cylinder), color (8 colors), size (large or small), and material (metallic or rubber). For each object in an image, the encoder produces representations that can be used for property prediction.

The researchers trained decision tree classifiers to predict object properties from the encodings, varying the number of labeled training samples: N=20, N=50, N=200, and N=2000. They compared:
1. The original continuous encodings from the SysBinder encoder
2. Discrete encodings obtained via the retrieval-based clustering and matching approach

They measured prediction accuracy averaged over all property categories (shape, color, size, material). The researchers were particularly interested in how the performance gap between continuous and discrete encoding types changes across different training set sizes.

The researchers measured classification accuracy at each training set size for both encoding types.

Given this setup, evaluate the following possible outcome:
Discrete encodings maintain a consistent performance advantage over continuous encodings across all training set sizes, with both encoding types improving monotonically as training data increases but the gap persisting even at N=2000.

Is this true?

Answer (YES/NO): NO